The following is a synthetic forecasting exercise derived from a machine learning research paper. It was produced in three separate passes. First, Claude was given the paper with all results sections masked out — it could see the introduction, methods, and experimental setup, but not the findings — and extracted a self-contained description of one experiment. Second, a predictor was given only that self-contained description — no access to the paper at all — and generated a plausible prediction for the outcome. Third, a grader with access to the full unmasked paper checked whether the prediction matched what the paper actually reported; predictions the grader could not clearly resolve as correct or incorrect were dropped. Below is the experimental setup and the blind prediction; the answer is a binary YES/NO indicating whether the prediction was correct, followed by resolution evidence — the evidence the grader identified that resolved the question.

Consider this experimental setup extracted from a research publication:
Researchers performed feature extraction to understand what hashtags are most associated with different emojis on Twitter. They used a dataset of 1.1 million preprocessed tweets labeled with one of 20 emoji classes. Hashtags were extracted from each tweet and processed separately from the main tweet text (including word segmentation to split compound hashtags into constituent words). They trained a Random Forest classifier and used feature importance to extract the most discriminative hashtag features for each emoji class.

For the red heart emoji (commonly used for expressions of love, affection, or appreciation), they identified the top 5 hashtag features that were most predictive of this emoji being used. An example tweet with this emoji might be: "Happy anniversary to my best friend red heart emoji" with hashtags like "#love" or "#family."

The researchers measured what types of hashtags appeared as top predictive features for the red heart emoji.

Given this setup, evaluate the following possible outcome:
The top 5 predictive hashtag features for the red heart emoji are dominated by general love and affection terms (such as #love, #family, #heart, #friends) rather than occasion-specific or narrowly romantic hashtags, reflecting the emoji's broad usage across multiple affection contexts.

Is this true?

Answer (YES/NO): NO